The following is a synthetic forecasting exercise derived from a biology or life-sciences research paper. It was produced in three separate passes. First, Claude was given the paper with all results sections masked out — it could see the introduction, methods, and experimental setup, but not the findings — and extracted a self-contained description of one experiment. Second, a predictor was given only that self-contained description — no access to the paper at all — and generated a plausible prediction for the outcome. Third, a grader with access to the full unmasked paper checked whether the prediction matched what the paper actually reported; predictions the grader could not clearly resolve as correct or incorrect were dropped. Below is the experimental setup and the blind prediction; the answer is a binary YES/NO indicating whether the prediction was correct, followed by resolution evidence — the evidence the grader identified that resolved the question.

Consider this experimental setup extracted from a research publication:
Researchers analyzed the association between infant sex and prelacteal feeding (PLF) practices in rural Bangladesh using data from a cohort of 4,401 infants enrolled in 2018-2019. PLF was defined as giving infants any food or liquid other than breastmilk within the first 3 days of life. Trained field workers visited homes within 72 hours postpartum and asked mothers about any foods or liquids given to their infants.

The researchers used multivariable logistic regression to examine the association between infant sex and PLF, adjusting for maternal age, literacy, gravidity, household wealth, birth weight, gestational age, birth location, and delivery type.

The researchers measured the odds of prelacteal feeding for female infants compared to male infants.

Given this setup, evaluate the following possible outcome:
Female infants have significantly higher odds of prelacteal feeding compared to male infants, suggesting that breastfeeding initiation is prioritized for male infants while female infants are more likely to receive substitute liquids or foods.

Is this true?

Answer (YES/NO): NO